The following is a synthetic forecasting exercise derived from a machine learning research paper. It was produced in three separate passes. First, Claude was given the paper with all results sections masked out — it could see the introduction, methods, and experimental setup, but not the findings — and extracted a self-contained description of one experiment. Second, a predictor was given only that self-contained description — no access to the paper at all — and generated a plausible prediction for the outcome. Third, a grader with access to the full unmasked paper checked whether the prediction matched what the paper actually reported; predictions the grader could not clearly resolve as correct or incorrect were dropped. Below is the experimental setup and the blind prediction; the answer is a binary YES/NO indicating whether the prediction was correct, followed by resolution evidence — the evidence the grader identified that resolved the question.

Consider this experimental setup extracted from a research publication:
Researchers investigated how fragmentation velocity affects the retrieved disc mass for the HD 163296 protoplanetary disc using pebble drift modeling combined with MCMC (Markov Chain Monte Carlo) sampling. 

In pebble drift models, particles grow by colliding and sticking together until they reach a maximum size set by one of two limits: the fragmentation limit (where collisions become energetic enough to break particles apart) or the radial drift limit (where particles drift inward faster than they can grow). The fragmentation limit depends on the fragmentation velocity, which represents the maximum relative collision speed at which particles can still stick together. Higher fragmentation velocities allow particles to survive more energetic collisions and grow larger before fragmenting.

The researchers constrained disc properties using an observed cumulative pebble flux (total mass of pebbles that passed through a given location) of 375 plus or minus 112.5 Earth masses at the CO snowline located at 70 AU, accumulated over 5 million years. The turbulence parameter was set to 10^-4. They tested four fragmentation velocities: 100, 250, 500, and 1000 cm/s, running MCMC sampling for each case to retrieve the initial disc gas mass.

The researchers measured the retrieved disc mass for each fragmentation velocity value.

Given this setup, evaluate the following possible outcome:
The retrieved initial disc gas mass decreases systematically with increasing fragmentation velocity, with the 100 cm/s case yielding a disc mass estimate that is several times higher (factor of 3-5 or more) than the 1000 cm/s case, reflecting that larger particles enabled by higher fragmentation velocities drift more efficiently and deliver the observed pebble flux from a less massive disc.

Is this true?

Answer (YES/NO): NO